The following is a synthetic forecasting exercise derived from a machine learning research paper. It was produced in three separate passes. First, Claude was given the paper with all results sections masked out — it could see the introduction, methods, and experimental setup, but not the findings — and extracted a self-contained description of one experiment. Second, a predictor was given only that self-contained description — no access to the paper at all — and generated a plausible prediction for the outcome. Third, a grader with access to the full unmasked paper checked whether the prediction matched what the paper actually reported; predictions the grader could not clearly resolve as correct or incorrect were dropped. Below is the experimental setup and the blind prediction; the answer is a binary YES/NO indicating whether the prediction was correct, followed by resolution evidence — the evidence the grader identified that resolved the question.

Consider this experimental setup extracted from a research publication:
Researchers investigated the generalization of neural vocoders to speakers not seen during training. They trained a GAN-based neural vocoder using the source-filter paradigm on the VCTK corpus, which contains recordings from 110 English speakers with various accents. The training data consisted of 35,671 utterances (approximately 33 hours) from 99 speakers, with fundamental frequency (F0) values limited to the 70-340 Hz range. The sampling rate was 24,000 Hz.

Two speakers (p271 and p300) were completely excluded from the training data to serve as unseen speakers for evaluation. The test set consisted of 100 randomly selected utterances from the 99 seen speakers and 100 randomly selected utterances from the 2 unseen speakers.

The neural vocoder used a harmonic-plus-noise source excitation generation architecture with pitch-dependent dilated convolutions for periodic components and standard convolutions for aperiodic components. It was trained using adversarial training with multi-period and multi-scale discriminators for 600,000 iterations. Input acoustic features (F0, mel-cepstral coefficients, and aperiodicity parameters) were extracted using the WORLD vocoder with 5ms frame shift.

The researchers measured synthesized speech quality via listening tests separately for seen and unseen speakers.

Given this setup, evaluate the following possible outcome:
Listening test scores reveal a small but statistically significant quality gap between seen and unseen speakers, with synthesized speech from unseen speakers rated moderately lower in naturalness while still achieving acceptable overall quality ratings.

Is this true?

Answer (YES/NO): NO